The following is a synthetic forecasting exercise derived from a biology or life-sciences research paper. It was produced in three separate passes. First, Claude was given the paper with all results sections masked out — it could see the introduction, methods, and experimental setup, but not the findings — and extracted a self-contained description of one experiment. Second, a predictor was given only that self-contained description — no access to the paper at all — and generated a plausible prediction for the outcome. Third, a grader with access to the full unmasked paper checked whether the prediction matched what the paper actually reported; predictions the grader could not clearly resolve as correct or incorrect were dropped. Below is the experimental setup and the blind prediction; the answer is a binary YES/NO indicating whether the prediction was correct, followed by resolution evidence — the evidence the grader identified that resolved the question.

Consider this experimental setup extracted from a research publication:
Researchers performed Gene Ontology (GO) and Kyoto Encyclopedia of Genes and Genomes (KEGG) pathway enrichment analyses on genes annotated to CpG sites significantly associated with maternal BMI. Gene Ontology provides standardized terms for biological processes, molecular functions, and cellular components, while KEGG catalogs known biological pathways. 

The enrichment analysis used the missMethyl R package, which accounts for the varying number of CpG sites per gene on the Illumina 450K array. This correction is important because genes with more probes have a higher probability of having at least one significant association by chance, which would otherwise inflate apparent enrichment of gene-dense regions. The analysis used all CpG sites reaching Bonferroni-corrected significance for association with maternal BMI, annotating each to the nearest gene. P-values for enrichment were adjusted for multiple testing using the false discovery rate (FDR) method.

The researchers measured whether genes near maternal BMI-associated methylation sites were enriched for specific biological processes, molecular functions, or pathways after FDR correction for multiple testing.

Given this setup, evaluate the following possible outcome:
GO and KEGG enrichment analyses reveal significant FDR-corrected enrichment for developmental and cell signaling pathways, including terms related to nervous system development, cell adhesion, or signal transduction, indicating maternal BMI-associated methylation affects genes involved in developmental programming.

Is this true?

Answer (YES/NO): NO